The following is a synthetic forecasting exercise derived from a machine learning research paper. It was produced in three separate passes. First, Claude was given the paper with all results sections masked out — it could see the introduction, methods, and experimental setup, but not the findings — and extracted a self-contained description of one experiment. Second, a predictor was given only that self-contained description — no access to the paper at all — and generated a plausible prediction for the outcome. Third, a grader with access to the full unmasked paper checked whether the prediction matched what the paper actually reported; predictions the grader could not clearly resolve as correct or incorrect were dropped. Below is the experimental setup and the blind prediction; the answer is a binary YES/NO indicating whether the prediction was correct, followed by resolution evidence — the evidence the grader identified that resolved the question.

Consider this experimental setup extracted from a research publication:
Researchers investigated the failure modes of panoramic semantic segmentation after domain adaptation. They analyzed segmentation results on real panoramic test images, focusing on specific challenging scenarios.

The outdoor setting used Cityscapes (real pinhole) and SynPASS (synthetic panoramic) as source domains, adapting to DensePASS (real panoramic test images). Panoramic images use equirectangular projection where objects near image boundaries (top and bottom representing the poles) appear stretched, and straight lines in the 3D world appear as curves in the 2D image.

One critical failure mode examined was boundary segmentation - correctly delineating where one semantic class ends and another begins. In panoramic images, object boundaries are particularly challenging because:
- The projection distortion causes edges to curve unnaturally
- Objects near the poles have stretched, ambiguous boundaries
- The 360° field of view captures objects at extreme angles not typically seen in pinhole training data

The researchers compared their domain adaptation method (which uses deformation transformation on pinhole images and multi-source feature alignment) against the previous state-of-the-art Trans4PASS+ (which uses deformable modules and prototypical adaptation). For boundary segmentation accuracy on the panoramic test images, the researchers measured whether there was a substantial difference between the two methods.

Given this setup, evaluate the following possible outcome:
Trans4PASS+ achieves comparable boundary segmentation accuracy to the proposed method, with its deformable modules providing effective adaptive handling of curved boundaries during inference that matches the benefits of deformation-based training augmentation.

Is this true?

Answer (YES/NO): NO